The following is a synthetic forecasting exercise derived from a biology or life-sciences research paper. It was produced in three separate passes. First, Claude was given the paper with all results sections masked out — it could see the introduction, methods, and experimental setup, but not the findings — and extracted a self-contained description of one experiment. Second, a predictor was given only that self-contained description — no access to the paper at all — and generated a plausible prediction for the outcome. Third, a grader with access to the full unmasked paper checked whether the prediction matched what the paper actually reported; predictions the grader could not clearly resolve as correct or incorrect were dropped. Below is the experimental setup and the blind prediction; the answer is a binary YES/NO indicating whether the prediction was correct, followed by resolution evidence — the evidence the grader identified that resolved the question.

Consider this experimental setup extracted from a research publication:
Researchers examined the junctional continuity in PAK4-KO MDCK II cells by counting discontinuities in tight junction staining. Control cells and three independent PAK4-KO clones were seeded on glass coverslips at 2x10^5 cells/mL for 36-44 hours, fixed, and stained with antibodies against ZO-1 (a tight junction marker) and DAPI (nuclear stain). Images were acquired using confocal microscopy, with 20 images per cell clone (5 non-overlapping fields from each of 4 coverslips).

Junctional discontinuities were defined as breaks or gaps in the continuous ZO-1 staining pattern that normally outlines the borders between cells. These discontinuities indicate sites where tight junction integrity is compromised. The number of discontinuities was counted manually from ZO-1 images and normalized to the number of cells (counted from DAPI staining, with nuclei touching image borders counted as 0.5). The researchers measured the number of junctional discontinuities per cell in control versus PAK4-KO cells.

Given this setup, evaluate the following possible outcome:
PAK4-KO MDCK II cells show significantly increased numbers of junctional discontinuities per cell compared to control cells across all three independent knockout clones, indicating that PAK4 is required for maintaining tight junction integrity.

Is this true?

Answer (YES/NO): NO